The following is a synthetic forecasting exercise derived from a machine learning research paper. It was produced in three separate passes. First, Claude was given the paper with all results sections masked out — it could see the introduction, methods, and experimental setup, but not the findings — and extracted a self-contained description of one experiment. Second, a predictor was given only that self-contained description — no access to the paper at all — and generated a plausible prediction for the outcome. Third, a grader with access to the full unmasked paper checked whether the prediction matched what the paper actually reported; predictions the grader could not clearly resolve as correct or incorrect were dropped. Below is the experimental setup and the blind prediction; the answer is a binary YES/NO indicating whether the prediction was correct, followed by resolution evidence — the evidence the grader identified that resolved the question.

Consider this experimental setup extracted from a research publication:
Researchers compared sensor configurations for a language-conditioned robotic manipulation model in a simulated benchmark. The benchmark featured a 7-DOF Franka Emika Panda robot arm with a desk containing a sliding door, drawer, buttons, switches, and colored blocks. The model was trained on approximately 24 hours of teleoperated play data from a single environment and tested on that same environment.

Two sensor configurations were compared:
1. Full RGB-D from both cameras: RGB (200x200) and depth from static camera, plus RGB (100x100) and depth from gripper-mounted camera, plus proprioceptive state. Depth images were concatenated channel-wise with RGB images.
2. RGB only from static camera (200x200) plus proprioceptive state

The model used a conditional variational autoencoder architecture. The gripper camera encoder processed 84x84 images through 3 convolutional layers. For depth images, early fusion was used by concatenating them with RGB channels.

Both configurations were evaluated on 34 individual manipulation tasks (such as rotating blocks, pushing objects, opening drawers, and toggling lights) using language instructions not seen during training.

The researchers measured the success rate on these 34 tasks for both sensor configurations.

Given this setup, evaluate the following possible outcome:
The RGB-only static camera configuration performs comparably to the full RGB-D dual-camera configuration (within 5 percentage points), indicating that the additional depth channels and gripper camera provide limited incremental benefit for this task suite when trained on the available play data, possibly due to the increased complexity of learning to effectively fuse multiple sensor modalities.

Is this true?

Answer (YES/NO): NO